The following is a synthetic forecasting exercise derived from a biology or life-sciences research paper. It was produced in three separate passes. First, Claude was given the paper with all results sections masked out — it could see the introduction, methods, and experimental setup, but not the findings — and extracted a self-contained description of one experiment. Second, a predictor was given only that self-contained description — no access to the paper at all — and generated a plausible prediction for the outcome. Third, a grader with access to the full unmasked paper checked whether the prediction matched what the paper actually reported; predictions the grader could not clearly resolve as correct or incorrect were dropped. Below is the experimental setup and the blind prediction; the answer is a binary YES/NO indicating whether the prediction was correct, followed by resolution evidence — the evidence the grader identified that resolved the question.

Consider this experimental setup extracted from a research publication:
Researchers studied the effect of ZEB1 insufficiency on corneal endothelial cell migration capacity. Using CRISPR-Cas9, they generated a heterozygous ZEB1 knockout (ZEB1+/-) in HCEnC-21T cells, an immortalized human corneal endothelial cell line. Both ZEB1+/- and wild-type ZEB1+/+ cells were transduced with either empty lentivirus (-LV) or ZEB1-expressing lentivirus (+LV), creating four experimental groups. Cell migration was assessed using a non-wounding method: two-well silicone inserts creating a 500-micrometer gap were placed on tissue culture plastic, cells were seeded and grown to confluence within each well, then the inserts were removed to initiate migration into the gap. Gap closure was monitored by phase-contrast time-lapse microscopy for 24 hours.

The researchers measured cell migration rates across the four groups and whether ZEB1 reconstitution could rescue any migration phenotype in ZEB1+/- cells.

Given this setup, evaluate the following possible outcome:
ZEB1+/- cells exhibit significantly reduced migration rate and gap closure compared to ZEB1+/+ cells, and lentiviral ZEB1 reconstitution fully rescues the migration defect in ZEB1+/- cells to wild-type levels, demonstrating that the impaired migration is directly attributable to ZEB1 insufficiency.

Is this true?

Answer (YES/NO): YES